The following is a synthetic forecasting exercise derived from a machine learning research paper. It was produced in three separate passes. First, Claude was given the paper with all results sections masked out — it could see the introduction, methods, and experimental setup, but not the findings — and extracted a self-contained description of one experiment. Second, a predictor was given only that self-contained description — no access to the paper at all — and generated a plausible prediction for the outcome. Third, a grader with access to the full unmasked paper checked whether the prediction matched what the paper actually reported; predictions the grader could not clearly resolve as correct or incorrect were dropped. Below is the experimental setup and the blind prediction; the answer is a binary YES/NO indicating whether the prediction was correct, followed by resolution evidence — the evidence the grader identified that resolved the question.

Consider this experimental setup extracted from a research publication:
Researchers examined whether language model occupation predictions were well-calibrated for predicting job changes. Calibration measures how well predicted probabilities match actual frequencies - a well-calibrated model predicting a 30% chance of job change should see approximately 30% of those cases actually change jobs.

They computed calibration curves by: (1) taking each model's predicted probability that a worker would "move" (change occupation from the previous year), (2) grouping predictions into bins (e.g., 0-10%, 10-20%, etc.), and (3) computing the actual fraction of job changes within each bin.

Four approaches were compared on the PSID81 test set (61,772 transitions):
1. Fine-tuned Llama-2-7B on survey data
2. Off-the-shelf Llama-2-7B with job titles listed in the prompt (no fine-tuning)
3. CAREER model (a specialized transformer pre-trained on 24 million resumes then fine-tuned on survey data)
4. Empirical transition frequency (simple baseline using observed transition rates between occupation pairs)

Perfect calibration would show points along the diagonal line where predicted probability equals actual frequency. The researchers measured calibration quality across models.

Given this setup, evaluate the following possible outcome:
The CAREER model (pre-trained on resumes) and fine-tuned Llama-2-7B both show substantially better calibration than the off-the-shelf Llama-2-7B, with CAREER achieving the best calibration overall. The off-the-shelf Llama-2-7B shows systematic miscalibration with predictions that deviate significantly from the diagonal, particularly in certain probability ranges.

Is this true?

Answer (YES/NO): NO